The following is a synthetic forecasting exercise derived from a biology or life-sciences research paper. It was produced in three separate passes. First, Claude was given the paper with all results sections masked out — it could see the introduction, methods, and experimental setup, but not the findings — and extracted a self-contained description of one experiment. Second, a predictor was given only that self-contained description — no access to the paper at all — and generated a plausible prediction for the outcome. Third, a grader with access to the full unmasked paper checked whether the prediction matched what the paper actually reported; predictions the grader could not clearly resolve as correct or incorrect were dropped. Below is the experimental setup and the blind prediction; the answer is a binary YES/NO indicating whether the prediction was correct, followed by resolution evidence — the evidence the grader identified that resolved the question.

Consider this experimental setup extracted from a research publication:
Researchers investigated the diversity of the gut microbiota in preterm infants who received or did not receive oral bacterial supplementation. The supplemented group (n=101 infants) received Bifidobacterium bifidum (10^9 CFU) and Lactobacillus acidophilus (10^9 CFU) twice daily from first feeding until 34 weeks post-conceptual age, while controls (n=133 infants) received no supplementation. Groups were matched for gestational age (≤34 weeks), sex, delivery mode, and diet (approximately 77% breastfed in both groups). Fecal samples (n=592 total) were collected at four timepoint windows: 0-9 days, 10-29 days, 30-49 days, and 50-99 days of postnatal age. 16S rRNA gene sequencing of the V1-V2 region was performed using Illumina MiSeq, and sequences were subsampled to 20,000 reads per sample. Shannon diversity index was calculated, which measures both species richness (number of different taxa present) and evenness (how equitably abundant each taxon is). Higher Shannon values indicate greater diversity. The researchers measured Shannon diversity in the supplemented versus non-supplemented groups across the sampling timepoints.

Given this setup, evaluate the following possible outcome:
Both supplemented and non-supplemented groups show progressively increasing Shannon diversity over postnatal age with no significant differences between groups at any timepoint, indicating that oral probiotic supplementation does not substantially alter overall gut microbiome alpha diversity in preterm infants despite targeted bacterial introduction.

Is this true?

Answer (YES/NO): NO